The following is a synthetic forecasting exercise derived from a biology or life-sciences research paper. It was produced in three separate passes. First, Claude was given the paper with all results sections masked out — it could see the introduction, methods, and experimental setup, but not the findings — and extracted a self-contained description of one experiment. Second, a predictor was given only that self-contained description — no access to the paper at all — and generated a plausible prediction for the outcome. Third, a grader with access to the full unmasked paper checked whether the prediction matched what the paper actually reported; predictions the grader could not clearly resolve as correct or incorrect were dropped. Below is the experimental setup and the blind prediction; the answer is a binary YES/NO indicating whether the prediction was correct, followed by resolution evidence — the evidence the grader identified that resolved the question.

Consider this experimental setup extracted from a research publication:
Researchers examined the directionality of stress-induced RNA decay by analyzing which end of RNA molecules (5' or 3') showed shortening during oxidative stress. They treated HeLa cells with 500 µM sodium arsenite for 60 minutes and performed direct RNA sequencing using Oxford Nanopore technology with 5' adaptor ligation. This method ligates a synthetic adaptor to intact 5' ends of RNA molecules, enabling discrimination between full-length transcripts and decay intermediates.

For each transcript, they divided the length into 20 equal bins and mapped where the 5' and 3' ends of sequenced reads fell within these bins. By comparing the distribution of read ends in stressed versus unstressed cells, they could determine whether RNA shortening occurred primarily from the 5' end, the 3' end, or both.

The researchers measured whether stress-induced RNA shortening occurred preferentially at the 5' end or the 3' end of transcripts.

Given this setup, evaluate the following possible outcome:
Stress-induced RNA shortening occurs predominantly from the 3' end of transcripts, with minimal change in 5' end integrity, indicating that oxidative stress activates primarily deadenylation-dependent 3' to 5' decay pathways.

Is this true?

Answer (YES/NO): NO